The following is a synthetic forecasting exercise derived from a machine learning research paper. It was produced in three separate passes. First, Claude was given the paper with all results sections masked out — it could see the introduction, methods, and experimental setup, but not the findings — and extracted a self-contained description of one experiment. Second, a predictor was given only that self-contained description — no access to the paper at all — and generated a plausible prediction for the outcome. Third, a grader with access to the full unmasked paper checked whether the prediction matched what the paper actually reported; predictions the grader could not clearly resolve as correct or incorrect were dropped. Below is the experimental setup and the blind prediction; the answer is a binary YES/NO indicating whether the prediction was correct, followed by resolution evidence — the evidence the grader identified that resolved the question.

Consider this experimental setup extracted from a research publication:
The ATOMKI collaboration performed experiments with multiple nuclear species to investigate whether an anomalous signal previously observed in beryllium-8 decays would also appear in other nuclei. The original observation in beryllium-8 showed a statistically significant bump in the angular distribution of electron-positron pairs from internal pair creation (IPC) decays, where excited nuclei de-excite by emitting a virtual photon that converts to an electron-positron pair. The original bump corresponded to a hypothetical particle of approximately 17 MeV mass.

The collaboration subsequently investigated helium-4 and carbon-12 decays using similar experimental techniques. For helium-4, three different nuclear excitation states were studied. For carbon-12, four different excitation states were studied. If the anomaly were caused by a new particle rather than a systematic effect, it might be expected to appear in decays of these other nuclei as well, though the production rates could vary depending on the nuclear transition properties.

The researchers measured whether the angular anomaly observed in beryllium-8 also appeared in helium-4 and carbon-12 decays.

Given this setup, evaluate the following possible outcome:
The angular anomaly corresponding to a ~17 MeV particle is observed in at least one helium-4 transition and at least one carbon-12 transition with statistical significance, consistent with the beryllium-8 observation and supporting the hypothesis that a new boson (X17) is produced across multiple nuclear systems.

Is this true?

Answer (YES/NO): YES